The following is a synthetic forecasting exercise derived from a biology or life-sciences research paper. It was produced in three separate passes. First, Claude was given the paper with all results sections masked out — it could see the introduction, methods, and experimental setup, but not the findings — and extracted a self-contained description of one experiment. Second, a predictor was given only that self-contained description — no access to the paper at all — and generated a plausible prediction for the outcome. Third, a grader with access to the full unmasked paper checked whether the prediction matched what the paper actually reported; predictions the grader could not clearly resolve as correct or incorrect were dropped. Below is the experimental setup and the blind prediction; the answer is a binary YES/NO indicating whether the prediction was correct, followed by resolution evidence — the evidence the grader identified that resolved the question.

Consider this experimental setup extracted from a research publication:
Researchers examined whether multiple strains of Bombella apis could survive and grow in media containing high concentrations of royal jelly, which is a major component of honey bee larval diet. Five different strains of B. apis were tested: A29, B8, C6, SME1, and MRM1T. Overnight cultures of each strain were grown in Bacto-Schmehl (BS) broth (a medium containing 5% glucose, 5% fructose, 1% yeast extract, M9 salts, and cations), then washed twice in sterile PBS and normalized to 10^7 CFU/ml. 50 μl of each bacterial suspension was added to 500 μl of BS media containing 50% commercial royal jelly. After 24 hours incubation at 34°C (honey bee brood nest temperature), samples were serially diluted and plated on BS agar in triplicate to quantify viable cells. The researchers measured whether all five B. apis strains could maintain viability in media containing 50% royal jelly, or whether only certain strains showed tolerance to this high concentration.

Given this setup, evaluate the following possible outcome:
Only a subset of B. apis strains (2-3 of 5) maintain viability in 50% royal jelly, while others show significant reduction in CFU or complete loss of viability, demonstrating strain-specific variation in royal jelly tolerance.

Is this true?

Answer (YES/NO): NO